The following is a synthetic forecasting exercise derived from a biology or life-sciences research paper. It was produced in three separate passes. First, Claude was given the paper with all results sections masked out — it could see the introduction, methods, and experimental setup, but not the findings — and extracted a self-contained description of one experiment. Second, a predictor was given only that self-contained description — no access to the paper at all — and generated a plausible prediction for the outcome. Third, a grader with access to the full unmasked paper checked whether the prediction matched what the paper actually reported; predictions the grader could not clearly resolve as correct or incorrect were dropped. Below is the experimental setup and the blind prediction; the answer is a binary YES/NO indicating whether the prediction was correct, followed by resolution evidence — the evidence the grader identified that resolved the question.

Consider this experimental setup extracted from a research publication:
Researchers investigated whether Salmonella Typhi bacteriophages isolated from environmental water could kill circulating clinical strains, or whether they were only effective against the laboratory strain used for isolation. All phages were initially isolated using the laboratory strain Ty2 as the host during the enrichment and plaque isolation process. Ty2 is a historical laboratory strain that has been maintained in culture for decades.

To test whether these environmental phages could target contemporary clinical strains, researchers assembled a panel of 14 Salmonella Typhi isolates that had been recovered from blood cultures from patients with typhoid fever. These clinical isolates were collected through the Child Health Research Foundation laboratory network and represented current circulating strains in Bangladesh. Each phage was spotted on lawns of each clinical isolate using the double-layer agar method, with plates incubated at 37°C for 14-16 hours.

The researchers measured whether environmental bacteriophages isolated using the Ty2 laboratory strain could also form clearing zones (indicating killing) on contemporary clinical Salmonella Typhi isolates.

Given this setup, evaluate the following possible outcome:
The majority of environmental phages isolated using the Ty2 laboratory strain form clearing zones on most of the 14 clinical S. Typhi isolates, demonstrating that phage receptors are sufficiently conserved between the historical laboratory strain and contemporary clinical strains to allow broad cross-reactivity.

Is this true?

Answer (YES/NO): NO